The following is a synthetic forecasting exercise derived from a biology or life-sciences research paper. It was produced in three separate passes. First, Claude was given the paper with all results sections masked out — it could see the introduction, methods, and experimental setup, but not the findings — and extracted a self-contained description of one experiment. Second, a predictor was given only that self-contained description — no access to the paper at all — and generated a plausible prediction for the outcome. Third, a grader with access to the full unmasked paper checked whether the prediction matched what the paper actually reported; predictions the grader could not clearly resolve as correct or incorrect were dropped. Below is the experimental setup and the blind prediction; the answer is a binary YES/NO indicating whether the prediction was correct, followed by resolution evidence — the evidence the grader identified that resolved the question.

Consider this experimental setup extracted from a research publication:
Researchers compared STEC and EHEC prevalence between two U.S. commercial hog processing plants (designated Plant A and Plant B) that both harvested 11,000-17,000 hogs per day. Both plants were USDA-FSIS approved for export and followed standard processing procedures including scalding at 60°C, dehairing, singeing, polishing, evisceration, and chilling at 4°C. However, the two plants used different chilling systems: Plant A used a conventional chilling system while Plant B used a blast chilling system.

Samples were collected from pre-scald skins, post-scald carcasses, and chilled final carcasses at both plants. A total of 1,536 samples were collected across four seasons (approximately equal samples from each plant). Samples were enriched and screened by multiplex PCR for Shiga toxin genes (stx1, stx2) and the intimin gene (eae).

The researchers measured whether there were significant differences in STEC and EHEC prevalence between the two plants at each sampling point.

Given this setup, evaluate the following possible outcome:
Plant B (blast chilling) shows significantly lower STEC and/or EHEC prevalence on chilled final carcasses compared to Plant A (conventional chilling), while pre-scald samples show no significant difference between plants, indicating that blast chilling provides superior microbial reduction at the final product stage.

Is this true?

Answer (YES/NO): NO